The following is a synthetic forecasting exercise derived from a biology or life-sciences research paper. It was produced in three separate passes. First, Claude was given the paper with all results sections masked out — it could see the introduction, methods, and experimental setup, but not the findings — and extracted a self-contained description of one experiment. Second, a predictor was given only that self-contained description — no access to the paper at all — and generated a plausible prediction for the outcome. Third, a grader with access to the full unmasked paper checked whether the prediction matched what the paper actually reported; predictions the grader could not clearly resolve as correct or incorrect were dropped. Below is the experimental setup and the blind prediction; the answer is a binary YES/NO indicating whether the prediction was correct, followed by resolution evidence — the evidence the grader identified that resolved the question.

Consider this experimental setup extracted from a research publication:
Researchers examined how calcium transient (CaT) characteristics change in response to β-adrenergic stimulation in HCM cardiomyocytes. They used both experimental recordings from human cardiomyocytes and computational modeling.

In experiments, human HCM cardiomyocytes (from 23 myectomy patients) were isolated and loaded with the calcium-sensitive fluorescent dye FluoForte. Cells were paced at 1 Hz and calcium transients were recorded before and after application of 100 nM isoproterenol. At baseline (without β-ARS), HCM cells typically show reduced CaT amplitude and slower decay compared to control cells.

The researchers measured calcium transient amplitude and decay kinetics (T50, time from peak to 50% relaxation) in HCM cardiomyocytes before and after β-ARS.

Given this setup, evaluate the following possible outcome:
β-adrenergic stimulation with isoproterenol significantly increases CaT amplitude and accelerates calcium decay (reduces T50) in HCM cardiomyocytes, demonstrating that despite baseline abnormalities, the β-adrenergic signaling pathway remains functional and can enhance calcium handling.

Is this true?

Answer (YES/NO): YES